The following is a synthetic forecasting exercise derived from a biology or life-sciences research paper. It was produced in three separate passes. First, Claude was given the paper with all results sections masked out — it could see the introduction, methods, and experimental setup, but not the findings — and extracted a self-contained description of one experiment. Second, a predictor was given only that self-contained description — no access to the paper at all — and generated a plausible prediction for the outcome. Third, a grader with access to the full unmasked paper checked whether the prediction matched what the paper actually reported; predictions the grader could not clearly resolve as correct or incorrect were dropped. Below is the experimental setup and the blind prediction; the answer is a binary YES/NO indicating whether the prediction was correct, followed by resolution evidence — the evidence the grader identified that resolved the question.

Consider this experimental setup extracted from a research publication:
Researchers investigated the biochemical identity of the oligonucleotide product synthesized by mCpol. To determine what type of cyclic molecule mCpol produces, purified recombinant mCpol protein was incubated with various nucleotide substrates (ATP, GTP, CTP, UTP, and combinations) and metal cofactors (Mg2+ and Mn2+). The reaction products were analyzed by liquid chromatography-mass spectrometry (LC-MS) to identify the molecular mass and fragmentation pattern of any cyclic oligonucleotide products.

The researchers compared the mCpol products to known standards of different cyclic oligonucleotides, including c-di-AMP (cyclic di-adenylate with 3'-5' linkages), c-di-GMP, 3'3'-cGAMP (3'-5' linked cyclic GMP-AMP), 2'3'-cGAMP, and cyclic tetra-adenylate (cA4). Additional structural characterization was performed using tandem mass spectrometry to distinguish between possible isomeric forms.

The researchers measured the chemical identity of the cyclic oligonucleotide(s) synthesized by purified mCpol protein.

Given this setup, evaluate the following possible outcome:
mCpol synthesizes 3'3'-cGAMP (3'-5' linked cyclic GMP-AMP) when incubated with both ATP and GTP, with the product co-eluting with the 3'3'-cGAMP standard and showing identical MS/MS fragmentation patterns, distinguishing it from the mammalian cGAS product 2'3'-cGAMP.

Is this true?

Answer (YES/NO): NO